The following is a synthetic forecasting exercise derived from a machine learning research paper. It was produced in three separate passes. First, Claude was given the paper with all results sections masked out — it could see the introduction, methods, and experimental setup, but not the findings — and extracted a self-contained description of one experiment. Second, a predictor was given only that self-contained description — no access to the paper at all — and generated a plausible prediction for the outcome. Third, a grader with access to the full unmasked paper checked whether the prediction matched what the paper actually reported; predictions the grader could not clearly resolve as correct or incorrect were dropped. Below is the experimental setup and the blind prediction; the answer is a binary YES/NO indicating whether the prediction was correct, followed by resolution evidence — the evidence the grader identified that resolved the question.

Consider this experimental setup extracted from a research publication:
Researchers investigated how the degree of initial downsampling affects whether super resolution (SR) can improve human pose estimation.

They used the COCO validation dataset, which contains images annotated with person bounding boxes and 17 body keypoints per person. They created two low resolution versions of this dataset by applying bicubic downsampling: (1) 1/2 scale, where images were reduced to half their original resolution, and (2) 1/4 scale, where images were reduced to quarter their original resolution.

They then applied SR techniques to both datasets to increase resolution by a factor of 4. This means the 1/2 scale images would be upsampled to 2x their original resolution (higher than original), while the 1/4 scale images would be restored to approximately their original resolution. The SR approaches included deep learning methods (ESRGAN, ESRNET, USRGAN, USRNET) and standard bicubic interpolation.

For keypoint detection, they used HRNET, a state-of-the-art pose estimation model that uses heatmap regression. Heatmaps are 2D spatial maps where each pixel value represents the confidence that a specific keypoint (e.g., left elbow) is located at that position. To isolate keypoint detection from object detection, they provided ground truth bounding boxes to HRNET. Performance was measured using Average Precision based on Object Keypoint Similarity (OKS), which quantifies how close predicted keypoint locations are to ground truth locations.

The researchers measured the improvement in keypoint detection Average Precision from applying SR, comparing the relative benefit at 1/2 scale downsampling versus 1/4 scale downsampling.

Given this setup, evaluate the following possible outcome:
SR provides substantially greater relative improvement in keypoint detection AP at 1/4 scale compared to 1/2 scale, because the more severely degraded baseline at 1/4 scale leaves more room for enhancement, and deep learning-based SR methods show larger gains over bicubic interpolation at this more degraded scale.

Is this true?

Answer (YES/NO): YES